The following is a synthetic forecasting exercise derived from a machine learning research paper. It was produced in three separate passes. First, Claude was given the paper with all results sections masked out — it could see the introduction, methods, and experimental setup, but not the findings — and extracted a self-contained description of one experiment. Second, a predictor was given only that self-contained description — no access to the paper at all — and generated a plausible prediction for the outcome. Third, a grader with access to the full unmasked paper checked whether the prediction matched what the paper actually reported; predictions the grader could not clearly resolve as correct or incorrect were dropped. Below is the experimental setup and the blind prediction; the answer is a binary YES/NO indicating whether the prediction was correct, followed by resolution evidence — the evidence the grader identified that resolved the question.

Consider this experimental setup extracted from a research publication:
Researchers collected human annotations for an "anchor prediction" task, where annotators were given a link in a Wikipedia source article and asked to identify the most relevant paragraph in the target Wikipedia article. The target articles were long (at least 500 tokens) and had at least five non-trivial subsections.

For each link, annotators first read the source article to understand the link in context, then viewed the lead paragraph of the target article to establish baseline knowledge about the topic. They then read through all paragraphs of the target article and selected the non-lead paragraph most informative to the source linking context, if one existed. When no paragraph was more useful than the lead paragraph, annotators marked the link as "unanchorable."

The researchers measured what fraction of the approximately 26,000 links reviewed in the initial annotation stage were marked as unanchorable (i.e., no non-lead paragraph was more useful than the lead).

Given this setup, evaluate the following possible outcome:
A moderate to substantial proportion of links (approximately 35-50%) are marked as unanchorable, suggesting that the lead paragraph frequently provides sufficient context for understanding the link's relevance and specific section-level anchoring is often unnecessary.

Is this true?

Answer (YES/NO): NO